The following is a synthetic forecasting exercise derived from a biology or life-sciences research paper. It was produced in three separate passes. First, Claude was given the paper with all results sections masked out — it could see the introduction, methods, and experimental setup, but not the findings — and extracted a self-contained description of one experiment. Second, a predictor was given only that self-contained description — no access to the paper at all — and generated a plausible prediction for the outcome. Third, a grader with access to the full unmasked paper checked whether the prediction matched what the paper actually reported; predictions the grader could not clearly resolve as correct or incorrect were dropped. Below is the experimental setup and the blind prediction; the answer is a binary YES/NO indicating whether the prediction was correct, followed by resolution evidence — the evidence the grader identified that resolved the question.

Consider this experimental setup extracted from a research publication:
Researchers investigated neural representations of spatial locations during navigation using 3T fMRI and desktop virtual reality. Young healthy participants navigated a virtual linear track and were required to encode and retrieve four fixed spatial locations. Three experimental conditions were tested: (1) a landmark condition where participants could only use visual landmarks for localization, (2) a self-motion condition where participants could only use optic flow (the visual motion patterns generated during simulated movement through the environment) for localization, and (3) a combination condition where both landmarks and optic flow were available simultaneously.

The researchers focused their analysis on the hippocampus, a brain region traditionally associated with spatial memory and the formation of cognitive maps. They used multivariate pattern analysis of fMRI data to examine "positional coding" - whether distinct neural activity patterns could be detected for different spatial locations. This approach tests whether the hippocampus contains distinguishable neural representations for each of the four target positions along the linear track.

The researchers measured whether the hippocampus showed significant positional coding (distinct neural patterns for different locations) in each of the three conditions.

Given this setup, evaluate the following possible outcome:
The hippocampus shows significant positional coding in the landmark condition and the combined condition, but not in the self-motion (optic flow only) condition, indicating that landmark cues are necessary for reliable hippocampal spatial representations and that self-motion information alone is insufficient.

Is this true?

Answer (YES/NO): NO